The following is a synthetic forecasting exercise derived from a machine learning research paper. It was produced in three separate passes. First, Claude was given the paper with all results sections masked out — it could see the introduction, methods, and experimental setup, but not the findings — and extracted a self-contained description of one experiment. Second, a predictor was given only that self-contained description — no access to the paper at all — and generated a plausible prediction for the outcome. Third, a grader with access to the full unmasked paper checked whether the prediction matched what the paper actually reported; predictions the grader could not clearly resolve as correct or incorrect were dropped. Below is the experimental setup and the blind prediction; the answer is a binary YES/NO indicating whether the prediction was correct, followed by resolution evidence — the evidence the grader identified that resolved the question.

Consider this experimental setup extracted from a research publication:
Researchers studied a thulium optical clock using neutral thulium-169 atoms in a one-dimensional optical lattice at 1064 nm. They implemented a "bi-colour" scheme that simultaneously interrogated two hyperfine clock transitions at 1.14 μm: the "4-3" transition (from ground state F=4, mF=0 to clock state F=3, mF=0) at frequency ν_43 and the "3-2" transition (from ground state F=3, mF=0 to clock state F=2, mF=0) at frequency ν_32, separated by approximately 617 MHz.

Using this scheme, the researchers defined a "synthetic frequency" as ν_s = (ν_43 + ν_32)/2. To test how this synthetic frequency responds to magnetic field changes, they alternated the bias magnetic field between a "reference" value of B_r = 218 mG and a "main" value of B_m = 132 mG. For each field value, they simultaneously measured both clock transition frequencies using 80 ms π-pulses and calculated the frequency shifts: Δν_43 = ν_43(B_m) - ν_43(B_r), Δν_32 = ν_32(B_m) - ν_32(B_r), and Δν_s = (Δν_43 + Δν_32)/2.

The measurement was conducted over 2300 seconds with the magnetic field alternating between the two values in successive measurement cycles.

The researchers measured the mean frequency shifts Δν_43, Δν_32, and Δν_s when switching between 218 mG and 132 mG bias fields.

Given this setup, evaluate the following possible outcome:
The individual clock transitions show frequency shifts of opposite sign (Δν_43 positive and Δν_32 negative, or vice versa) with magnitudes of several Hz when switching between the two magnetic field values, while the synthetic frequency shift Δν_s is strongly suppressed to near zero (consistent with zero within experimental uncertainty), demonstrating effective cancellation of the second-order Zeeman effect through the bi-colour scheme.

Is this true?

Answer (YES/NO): YES